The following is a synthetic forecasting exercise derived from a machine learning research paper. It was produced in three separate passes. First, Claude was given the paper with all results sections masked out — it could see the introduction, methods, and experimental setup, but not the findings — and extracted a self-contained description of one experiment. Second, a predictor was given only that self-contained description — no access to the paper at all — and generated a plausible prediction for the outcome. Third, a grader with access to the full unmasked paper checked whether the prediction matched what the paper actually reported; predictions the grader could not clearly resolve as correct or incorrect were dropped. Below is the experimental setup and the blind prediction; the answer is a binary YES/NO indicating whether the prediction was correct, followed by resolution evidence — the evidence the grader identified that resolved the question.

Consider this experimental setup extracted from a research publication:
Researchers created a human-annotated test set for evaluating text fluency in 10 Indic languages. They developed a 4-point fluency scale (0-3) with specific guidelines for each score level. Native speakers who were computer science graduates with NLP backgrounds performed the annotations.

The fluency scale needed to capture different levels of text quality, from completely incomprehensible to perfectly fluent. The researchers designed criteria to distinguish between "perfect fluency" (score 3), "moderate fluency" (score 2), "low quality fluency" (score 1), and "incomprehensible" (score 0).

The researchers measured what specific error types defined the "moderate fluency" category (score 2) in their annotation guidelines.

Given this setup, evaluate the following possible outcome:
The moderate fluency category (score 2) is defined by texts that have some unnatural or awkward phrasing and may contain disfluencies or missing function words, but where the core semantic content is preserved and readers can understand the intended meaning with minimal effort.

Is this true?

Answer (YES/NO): NO